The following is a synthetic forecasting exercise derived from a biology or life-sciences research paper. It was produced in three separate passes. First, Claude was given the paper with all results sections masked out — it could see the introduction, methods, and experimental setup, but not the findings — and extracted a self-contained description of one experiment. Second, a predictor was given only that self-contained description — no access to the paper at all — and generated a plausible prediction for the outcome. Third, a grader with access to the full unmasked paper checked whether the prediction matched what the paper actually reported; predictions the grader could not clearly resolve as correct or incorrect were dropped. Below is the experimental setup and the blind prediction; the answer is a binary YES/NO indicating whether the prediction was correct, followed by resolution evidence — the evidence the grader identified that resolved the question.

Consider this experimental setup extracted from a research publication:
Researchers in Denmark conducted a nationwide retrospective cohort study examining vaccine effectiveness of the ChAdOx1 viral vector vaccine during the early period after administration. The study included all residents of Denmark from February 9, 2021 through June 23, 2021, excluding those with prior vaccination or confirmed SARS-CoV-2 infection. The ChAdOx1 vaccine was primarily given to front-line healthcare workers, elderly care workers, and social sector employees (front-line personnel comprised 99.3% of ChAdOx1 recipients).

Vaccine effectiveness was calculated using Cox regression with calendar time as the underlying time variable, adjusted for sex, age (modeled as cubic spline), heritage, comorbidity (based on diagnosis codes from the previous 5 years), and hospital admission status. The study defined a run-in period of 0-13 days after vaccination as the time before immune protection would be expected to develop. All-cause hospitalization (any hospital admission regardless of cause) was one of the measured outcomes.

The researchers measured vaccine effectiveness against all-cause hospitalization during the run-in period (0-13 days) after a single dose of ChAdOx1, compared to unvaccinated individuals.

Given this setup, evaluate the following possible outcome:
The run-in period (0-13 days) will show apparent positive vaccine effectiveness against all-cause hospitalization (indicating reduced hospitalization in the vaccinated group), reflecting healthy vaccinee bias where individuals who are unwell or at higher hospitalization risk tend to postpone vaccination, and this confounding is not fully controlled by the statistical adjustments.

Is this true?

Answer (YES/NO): YES